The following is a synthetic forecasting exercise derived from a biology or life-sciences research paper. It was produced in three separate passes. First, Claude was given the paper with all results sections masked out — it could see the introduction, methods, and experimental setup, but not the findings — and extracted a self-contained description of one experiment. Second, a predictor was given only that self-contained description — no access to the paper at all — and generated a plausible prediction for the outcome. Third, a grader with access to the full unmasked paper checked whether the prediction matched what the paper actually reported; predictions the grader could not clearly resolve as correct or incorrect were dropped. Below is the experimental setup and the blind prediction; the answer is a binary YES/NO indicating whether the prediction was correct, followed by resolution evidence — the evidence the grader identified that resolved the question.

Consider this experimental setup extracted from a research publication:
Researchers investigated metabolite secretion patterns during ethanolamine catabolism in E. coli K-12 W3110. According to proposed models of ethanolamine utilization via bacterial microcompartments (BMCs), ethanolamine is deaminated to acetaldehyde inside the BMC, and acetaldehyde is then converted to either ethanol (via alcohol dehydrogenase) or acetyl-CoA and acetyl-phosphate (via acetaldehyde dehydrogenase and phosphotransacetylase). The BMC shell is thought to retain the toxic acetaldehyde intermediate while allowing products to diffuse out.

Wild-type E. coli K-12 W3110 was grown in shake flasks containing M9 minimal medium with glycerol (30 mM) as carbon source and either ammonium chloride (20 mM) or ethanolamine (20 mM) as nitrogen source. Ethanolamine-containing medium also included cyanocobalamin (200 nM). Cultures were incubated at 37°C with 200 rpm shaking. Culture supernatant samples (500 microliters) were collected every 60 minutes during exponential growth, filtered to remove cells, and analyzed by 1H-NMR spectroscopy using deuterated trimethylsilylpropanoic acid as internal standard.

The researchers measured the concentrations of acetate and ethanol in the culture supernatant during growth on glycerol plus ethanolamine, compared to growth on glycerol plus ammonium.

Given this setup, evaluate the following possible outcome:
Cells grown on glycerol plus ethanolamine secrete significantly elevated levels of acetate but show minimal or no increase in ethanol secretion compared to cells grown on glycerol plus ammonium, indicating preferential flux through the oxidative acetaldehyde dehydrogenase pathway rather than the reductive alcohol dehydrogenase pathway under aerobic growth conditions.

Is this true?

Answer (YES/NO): NO